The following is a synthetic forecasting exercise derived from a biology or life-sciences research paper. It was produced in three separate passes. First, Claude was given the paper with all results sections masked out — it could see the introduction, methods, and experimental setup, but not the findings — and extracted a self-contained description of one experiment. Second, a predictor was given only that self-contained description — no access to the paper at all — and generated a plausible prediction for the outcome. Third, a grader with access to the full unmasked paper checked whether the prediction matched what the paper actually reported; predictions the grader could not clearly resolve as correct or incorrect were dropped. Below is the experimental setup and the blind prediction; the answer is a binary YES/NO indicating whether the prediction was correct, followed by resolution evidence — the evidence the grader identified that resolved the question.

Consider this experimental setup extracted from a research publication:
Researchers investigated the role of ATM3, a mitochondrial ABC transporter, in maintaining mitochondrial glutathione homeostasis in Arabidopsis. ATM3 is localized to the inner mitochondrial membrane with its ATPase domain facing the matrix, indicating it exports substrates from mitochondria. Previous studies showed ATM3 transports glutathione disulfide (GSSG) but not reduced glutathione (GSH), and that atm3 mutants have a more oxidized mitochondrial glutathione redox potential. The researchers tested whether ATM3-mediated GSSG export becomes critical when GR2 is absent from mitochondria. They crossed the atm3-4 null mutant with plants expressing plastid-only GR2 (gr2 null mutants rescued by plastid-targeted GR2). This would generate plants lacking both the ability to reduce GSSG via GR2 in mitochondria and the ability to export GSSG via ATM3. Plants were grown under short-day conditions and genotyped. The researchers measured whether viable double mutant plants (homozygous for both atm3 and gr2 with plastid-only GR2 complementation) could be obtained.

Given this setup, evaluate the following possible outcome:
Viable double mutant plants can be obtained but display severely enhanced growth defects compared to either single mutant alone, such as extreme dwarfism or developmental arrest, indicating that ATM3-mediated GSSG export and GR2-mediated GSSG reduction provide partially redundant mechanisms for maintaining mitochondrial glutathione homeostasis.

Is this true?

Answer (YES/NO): YES